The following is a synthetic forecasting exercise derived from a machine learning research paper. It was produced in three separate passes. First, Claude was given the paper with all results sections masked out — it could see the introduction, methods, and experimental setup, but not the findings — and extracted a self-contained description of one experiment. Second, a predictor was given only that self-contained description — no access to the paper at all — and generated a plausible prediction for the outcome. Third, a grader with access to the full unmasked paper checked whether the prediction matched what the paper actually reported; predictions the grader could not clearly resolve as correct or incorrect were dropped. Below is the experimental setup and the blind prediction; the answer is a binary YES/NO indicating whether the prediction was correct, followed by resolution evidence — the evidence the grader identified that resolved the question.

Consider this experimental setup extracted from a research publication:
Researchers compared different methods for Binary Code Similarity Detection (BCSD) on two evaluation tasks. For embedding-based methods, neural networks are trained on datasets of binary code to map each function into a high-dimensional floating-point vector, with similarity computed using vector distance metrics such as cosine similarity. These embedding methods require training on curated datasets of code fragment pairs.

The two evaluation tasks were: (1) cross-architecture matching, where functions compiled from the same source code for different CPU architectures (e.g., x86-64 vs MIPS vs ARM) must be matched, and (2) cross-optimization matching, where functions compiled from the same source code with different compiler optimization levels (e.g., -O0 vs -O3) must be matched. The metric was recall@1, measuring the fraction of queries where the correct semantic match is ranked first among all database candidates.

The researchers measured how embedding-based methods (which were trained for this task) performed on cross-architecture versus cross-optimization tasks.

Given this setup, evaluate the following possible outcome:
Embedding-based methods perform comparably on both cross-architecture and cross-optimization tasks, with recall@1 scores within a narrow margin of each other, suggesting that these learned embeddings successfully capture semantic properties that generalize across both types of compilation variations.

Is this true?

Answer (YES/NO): NO